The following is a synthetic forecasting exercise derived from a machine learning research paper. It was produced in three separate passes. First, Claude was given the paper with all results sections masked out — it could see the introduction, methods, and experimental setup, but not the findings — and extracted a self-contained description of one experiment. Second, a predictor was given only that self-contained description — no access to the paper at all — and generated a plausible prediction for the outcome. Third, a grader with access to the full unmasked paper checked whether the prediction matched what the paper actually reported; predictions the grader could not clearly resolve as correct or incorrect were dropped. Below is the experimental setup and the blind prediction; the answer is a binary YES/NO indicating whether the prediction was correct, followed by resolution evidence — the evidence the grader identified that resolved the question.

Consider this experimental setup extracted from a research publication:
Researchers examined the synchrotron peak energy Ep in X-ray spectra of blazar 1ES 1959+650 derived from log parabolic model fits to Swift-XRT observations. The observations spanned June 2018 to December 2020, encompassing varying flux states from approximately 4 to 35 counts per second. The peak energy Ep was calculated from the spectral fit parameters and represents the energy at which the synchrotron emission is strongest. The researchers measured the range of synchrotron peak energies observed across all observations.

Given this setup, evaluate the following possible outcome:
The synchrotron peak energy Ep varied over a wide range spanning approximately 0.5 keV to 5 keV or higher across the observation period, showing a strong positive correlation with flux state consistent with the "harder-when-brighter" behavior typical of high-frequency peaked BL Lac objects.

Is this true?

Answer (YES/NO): NO